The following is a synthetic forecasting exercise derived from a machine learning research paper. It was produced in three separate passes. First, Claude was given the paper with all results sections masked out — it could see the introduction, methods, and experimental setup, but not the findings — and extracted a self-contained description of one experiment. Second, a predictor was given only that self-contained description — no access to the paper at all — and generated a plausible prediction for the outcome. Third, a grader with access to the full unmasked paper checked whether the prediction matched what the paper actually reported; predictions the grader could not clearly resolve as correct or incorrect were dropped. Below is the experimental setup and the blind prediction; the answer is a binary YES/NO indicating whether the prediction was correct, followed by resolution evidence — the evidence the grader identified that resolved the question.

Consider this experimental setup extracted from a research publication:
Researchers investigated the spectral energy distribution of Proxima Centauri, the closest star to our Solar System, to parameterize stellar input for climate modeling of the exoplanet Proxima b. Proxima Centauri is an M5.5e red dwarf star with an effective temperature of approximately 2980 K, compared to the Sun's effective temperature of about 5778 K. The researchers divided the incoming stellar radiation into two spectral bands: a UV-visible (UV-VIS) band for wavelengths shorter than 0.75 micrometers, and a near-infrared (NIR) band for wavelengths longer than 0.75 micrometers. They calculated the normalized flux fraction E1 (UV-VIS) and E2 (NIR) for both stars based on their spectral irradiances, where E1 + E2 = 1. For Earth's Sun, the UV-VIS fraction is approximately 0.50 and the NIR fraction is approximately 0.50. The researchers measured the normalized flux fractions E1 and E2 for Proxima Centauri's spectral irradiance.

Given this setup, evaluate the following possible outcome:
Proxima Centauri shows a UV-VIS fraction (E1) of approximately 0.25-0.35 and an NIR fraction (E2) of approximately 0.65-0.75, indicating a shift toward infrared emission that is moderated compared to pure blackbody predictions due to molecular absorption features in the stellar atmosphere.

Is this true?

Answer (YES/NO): NO